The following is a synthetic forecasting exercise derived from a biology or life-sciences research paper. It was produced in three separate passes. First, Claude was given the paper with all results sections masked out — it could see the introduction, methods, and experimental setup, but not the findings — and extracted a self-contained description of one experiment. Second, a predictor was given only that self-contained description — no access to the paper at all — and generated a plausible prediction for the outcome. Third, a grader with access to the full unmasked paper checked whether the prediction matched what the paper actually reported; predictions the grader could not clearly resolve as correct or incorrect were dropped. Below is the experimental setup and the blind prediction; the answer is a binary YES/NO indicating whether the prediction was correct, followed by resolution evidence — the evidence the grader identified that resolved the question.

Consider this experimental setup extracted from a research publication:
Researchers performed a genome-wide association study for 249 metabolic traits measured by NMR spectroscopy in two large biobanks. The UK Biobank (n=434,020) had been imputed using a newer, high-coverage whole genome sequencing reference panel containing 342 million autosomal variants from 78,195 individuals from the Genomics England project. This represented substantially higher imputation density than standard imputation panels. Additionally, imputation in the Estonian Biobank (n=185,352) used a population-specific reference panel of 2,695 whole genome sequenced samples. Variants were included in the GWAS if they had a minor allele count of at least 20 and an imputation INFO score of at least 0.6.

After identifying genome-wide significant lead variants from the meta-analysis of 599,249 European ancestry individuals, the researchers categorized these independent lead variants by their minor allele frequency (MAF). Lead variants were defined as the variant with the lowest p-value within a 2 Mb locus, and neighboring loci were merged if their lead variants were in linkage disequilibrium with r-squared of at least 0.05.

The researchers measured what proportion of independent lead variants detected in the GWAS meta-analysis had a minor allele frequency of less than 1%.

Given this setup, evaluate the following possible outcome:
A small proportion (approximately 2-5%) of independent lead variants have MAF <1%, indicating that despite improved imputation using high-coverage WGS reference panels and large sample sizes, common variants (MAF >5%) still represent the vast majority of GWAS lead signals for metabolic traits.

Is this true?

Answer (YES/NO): NO